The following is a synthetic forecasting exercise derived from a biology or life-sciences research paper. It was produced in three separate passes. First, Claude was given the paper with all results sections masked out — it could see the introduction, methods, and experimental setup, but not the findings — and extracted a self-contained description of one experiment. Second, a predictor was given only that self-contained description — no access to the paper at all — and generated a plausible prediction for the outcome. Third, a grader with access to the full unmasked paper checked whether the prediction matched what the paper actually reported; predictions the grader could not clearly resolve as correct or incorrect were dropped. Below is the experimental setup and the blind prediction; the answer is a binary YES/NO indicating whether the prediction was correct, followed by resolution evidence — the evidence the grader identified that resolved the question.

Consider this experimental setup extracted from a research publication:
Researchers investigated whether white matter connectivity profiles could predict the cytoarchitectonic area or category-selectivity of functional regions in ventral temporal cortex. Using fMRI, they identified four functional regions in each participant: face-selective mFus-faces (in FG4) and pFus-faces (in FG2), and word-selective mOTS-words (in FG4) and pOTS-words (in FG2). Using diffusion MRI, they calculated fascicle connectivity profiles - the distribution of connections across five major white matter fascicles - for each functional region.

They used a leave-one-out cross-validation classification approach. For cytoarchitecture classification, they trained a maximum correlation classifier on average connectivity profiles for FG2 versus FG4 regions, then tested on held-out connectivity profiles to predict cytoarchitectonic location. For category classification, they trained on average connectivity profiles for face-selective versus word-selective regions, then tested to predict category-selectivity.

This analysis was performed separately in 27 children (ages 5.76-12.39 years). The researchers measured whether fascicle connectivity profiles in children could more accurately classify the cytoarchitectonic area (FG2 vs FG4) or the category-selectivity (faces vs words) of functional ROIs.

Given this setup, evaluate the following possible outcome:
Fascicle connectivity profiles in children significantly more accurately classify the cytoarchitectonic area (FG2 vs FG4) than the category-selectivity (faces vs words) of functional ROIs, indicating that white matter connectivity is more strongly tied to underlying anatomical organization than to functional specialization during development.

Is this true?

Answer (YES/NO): YES